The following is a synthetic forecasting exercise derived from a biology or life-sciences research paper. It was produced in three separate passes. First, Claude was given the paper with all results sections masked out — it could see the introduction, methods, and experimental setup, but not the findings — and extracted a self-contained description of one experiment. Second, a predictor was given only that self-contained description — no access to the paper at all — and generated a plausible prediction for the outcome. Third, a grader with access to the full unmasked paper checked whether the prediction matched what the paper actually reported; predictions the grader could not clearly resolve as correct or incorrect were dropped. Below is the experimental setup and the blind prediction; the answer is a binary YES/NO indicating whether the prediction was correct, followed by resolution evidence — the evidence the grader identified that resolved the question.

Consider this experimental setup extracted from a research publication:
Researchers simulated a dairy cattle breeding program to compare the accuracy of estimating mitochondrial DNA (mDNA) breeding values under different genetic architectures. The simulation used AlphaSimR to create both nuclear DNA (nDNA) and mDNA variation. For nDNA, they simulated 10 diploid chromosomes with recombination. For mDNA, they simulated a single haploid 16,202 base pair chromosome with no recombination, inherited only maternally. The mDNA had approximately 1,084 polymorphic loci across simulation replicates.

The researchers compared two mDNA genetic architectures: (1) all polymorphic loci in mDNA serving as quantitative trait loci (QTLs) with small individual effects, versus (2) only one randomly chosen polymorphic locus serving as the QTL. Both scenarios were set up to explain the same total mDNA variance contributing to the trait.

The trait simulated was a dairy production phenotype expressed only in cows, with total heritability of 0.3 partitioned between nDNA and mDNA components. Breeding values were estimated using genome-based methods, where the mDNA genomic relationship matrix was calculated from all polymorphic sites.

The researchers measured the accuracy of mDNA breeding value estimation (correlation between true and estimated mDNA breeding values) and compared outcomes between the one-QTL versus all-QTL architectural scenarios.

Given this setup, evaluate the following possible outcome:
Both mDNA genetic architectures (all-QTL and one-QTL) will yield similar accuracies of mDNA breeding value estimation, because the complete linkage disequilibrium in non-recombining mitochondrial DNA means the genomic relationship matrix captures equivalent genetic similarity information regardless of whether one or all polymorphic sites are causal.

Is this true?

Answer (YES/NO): YES